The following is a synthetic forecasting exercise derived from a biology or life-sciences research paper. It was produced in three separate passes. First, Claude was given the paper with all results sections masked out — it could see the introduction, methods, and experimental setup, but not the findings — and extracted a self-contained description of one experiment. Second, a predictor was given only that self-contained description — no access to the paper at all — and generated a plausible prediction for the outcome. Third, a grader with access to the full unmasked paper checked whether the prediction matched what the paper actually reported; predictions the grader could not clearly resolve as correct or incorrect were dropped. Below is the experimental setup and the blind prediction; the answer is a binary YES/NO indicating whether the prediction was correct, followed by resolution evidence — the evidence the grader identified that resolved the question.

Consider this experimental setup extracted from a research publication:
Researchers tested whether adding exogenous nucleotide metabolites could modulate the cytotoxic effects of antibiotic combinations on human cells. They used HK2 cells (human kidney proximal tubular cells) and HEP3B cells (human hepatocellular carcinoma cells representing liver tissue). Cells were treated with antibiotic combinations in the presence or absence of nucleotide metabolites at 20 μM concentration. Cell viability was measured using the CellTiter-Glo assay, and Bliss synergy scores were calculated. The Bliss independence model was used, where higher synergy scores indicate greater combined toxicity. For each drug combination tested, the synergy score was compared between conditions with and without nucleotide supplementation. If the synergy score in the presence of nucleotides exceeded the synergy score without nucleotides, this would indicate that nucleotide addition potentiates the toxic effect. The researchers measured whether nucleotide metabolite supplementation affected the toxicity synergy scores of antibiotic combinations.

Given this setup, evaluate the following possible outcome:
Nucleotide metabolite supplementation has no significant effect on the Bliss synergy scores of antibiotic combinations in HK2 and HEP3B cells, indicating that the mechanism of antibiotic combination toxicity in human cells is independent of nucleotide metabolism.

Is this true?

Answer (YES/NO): NO